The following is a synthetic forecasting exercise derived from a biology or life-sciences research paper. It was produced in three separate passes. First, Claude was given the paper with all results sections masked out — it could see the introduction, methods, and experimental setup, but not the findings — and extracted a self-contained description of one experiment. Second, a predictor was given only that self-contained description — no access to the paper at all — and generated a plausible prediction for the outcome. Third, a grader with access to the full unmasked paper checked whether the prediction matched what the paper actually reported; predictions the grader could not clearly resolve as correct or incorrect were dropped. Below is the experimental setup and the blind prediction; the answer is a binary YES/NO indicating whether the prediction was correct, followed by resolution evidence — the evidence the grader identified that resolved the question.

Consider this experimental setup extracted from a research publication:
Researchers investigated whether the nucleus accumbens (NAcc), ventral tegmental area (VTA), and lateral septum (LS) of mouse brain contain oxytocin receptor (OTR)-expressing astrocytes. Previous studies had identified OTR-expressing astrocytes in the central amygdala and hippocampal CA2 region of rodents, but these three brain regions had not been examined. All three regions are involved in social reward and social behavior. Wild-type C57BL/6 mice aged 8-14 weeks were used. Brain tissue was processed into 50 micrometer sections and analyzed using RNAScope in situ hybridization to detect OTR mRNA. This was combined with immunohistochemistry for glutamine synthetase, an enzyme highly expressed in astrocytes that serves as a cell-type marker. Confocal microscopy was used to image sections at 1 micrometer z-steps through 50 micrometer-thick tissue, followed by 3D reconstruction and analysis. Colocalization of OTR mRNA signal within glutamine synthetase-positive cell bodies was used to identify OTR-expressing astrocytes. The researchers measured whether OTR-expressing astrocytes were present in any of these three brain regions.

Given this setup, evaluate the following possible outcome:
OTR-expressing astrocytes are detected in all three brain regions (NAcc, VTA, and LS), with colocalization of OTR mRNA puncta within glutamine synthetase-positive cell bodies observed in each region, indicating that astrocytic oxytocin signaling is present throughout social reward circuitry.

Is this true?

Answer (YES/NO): NO